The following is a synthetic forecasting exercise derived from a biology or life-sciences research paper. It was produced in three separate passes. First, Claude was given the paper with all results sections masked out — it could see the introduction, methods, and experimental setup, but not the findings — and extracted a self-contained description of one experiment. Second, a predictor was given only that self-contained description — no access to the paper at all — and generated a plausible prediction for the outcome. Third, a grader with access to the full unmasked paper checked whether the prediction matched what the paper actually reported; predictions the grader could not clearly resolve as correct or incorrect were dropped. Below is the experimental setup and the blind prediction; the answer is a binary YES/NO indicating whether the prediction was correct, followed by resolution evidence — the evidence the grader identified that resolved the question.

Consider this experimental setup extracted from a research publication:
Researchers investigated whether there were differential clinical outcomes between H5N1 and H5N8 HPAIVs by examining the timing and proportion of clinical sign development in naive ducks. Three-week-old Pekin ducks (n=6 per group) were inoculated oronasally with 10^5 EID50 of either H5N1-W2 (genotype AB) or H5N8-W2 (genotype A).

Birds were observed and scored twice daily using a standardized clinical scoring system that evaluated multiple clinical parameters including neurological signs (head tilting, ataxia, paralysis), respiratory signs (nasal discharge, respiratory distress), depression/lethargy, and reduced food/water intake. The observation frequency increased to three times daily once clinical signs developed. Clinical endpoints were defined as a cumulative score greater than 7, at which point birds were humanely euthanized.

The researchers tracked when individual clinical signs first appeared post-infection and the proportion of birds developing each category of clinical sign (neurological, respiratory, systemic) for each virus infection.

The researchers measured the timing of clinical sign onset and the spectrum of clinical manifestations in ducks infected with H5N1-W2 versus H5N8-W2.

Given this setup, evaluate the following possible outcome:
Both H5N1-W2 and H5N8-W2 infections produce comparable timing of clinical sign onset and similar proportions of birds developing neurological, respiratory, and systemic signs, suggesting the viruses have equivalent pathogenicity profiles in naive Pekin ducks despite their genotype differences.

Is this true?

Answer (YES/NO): NO